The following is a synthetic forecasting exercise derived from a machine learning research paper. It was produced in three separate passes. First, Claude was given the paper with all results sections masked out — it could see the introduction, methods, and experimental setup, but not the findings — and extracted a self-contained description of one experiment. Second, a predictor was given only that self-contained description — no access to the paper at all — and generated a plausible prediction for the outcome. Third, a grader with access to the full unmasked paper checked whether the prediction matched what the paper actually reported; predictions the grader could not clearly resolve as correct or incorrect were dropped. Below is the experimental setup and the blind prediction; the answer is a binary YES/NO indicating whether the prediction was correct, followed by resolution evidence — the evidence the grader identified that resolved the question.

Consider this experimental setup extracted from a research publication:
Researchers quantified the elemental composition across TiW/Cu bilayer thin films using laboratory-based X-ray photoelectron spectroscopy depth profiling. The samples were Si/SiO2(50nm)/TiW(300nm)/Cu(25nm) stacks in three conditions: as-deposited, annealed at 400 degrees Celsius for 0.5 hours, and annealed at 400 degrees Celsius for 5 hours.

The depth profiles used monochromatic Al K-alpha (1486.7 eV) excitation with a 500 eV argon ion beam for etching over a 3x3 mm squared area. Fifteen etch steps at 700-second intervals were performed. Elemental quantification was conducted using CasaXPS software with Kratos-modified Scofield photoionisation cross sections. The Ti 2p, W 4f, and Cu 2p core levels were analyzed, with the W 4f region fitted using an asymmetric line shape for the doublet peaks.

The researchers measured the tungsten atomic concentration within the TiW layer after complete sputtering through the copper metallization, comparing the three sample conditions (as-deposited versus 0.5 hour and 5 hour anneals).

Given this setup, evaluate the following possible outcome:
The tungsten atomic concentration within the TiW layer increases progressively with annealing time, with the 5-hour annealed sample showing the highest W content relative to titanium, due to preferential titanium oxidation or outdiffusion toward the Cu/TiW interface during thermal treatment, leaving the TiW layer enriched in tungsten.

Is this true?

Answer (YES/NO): NO